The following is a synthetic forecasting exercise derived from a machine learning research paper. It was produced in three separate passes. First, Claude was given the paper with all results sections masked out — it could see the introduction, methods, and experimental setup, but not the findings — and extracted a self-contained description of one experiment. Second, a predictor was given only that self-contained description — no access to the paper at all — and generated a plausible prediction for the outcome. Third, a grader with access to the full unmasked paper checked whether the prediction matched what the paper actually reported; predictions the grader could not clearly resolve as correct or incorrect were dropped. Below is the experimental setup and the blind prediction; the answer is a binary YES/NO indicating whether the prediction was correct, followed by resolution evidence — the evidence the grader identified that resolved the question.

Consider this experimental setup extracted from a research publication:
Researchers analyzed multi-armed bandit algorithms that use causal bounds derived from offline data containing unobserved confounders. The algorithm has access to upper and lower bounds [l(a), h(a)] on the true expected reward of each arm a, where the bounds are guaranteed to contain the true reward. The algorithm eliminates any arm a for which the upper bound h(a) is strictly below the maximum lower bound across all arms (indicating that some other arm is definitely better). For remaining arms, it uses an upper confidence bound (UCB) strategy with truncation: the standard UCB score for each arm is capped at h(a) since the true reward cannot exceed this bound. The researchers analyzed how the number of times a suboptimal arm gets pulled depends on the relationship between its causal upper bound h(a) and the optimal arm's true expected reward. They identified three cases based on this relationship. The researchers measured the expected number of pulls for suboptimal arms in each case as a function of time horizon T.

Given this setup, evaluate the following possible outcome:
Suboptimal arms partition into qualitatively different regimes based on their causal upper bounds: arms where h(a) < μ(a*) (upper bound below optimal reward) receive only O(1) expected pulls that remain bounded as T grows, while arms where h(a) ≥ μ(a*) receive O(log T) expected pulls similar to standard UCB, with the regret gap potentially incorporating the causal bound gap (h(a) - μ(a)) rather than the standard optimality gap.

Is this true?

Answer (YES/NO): NO